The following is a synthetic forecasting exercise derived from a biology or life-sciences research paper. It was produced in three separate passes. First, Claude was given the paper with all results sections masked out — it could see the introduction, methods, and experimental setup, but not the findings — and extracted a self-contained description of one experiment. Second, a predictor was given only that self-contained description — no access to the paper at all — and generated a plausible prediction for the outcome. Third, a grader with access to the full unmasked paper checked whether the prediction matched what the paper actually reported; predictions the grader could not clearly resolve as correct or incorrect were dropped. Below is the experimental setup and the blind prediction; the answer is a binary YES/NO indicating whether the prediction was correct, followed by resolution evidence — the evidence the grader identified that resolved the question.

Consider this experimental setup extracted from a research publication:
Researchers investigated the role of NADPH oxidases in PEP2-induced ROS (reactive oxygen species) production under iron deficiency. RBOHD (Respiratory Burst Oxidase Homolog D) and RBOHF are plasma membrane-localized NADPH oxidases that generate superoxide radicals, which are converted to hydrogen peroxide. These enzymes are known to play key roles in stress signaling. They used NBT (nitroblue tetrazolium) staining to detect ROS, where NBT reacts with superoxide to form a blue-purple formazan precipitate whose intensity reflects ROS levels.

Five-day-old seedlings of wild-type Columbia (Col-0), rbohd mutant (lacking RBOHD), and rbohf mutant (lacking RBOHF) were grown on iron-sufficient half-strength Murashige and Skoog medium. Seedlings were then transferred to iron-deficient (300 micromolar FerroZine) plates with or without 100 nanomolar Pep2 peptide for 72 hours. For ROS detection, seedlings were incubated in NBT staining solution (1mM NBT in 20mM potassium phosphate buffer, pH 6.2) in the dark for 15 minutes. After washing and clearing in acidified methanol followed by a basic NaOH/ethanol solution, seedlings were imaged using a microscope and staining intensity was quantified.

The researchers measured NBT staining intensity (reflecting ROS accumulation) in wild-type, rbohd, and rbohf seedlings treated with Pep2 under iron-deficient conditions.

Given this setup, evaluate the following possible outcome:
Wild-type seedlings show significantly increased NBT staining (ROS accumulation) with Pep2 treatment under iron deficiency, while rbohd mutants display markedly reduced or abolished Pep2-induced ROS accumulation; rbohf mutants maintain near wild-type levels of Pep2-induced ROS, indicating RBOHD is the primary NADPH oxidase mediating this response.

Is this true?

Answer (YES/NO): YES